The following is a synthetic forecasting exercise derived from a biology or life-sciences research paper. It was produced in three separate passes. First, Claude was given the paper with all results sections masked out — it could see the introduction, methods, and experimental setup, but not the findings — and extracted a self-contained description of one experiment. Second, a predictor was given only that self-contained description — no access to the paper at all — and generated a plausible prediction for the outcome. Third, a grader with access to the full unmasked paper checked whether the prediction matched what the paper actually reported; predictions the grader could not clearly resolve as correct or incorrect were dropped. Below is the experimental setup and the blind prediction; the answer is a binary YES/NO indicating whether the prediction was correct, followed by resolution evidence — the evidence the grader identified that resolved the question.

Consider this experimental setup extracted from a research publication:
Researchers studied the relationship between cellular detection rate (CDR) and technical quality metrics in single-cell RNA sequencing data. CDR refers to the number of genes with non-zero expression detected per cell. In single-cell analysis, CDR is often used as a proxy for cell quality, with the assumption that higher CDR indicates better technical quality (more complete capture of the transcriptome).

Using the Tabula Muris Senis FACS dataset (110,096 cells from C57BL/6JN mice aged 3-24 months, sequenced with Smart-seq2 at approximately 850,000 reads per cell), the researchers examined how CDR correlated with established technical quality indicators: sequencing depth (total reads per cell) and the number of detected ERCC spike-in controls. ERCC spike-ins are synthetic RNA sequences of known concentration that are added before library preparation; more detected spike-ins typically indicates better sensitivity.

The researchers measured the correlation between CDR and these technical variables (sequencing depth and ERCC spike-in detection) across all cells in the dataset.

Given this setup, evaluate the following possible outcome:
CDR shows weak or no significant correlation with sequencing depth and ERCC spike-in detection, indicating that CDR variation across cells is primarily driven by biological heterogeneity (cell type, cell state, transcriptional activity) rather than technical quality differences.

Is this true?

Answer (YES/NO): NO